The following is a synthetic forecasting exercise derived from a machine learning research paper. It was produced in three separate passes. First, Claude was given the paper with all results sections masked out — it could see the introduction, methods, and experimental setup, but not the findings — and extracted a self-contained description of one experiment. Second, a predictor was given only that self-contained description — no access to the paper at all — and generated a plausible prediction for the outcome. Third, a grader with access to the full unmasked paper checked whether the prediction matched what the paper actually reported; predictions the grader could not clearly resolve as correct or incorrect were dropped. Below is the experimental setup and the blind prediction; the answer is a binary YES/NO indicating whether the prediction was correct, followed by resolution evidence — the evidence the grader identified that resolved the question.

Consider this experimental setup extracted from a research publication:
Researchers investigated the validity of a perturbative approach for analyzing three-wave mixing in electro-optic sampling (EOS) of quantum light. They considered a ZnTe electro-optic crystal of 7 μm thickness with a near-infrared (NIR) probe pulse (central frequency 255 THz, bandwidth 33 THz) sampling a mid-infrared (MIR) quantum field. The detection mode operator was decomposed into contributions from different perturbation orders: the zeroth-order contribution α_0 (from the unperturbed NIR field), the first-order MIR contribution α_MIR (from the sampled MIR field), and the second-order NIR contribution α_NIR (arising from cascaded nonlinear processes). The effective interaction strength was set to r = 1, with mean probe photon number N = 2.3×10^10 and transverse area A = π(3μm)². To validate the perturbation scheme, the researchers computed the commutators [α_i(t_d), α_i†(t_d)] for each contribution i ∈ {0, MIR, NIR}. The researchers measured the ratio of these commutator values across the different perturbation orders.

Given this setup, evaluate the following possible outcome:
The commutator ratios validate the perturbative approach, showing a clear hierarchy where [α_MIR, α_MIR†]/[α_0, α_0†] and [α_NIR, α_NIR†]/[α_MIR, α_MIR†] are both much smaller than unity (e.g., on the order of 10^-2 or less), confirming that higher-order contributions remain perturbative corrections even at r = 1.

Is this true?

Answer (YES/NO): YES